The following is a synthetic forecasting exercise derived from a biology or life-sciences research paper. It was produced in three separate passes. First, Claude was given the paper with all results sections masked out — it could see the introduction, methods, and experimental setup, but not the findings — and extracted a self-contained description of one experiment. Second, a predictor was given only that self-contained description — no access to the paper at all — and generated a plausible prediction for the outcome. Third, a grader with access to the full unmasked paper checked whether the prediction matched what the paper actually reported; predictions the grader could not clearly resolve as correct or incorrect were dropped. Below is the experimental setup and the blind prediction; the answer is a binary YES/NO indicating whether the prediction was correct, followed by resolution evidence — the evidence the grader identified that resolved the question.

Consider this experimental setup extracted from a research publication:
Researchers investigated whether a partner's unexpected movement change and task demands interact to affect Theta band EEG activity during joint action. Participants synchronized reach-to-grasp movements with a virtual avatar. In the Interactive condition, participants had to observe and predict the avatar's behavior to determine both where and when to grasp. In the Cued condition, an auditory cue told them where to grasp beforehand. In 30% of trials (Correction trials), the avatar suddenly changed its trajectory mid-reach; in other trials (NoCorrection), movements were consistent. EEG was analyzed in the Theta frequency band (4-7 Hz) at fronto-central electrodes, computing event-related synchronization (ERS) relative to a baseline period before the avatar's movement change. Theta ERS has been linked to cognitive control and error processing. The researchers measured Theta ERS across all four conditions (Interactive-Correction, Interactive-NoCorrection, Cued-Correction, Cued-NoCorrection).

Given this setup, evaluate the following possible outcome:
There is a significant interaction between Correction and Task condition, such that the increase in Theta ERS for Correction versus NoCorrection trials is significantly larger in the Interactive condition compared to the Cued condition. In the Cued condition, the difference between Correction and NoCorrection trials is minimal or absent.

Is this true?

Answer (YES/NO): NO